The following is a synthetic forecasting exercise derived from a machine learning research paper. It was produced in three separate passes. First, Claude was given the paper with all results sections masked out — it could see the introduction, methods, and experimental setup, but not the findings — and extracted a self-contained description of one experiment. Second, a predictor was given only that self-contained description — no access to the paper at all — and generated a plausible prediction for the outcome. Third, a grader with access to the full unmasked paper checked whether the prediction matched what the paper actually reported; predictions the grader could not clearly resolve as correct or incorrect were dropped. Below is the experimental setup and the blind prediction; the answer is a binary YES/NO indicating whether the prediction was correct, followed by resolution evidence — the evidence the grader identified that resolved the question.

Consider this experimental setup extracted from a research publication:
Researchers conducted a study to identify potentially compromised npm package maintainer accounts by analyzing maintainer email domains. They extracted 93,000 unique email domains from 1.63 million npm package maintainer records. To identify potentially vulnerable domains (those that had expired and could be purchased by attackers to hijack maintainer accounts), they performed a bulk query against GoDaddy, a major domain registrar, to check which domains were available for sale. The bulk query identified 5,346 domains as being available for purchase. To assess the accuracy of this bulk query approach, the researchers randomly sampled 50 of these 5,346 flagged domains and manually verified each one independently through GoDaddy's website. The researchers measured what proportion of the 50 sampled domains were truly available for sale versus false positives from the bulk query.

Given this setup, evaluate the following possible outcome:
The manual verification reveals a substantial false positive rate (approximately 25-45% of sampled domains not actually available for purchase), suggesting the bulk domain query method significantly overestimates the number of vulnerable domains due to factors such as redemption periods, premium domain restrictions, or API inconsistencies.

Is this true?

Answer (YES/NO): NO